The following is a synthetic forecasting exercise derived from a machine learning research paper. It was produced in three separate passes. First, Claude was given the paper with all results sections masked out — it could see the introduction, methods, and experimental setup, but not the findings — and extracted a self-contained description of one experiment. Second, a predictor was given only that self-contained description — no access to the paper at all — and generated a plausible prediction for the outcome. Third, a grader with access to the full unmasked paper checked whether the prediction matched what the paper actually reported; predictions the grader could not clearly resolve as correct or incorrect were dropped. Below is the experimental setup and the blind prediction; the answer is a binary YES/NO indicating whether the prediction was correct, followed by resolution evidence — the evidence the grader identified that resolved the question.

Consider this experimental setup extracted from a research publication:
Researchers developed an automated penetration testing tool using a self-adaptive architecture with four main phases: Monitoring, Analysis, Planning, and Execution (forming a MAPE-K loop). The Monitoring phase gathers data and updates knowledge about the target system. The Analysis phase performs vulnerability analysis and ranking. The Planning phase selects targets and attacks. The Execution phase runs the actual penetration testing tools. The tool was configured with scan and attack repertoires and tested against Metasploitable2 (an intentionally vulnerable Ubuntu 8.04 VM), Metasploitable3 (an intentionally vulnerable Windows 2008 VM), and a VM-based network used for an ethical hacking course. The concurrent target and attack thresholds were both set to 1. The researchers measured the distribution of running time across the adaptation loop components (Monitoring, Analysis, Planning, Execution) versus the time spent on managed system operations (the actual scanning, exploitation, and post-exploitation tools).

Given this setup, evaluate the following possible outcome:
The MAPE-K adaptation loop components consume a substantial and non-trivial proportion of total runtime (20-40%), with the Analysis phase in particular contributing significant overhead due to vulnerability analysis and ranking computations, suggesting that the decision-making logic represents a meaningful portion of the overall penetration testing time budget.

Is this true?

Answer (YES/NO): NO